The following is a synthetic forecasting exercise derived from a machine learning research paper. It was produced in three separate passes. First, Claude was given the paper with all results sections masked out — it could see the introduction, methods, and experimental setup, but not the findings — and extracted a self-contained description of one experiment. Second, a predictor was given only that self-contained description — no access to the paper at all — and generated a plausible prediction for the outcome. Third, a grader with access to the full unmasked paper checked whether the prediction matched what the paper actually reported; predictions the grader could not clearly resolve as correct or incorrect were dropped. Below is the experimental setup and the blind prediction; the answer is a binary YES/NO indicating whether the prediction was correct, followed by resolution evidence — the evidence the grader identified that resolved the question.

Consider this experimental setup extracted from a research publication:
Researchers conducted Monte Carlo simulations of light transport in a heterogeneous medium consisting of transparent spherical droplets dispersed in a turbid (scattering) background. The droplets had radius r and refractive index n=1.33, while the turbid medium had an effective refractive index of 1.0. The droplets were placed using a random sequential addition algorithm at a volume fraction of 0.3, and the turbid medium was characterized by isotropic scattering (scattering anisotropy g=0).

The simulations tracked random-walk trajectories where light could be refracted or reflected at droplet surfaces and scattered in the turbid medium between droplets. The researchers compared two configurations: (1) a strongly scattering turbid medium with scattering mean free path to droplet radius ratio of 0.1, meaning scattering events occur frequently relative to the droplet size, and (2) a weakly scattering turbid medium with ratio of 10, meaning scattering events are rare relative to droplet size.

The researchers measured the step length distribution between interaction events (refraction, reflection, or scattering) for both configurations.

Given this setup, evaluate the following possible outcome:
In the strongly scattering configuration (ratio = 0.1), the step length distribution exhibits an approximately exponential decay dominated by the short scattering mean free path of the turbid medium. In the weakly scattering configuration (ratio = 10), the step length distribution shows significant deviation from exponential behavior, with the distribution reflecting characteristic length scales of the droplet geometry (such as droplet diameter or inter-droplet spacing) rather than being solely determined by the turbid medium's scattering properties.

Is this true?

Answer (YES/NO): NO